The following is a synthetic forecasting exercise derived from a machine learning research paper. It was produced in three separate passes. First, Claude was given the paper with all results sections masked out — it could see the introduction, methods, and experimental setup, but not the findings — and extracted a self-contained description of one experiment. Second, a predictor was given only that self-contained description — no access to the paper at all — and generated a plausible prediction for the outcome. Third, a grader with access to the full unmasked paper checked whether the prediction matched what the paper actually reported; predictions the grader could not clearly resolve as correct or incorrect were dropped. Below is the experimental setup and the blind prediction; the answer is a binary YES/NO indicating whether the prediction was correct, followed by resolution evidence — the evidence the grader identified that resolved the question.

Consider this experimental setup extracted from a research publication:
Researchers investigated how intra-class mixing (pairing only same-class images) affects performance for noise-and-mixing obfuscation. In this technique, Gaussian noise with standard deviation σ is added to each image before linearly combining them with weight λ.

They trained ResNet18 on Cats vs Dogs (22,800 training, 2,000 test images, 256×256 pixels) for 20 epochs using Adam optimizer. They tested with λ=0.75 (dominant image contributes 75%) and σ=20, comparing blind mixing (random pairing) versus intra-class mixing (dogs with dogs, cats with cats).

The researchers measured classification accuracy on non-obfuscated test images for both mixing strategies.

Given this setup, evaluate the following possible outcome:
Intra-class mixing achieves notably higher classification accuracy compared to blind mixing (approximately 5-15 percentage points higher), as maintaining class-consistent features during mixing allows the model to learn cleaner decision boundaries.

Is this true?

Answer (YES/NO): NO